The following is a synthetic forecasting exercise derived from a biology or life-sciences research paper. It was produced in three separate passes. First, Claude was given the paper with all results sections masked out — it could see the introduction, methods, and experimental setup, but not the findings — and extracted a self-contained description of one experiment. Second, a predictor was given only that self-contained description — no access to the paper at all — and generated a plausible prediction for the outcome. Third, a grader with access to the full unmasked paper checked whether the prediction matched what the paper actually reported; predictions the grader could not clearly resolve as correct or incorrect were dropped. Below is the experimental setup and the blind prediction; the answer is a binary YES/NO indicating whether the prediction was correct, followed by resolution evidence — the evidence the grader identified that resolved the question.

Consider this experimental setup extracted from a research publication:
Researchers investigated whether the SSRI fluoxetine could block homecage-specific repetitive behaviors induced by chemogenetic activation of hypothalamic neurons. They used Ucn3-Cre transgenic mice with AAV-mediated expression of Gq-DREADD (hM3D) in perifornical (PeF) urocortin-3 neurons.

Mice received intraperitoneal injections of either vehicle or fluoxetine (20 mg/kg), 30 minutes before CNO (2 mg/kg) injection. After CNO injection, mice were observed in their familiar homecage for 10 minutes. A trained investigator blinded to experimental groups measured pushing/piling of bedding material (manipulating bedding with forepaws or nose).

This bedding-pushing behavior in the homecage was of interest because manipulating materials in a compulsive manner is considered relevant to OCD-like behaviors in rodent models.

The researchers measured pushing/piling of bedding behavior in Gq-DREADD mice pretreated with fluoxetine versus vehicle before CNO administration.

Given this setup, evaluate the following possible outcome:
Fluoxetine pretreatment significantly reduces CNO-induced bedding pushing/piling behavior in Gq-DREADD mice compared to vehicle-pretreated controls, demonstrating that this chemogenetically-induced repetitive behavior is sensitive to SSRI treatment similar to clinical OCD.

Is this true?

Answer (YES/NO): YES